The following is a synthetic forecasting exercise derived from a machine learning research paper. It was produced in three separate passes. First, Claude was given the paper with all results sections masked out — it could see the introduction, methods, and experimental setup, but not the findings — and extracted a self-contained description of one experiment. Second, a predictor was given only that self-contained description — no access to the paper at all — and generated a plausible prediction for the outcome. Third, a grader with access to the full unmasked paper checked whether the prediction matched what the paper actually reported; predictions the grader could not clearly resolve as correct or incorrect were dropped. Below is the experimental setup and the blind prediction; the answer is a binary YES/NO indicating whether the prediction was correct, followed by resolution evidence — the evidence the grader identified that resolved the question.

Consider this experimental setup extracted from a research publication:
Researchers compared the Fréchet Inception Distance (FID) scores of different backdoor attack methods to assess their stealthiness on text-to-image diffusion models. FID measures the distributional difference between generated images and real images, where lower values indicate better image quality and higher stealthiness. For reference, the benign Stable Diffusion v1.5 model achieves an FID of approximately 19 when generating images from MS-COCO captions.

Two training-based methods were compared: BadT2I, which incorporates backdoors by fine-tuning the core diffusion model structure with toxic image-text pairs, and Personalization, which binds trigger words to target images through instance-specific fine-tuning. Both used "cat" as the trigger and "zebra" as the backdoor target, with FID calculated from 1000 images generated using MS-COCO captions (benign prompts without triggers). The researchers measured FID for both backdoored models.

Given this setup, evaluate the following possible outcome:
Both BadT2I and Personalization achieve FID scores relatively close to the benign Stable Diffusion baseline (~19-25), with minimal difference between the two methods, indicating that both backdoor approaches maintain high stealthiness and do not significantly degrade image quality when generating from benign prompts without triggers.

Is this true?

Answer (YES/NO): NO